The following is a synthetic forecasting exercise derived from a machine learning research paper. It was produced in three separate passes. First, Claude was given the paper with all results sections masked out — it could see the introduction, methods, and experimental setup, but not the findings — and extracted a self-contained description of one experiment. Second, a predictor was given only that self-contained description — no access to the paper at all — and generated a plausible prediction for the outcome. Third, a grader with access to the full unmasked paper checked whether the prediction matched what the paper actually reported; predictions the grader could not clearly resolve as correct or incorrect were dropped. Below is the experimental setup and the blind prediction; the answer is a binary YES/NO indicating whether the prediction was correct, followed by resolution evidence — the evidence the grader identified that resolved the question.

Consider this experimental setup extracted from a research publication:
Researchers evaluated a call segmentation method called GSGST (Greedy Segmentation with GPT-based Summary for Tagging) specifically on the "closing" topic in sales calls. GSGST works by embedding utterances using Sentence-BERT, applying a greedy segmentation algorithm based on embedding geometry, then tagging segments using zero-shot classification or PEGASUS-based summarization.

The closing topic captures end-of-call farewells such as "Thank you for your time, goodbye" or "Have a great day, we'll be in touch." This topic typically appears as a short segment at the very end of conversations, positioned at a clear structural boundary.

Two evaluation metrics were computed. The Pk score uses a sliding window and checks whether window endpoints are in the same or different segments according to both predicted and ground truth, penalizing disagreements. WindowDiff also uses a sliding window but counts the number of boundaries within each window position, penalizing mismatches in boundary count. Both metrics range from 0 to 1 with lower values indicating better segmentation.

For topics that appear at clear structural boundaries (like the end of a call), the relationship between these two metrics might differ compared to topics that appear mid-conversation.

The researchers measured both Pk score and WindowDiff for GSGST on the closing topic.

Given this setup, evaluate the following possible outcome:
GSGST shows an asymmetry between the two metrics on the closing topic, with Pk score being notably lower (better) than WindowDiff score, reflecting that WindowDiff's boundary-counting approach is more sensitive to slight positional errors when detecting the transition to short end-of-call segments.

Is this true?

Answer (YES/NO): NO